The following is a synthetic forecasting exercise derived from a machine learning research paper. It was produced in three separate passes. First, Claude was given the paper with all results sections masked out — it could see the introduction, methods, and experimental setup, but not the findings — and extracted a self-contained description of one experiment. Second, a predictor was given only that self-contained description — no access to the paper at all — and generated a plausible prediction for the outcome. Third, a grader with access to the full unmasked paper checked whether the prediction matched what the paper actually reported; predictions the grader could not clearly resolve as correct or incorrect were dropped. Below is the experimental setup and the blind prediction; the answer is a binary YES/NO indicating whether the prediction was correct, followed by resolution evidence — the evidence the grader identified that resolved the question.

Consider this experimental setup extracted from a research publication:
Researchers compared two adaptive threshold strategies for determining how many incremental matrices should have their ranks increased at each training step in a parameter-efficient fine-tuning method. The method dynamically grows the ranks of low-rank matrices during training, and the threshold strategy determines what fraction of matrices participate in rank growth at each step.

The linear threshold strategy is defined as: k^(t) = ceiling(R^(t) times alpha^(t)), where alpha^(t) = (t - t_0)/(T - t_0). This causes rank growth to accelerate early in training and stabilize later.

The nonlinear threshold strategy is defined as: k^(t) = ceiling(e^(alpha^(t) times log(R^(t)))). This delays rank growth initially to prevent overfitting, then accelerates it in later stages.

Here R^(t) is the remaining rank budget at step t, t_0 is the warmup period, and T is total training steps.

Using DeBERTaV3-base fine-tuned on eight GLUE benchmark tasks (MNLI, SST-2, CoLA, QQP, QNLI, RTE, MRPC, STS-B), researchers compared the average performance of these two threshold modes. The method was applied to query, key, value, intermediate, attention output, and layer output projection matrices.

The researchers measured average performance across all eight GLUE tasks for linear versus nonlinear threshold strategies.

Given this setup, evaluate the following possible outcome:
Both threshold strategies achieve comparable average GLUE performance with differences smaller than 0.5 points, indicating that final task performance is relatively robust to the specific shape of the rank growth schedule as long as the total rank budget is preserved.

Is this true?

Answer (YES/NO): YES